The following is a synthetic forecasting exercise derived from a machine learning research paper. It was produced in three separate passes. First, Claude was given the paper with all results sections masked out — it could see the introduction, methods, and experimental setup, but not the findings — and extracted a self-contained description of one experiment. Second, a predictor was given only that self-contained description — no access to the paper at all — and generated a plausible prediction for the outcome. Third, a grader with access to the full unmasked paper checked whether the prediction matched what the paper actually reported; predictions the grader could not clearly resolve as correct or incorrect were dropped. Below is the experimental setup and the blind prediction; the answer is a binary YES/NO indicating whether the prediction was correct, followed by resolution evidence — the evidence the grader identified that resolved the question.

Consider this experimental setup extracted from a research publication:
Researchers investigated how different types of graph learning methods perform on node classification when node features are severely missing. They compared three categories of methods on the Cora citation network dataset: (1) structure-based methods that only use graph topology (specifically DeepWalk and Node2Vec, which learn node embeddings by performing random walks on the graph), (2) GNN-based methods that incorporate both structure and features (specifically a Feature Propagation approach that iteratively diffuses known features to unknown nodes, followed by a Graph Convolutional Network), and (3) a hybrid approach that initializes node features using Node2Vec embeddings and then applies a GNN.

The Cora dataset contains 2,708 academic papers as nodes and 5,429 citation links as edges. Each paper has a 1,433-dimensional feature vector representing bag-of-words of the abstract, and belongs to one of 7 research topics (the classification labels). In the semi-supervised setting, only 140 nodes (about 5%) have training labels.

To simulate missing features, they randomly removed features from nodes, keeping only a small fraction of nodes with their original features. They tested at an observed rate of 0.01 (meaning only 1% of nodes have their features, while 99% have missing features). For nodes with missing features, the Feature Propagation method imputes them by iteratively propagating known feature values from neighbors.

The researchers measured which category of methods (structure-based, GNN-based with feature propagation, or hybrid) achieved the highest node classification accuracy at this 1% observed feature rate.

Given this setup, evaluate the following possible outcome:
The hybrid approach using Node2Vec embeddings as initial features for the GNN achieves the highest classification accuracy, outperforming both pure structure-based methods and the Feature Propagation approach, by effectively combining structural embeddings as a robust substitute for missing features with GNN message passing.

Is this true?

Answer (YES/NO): YES